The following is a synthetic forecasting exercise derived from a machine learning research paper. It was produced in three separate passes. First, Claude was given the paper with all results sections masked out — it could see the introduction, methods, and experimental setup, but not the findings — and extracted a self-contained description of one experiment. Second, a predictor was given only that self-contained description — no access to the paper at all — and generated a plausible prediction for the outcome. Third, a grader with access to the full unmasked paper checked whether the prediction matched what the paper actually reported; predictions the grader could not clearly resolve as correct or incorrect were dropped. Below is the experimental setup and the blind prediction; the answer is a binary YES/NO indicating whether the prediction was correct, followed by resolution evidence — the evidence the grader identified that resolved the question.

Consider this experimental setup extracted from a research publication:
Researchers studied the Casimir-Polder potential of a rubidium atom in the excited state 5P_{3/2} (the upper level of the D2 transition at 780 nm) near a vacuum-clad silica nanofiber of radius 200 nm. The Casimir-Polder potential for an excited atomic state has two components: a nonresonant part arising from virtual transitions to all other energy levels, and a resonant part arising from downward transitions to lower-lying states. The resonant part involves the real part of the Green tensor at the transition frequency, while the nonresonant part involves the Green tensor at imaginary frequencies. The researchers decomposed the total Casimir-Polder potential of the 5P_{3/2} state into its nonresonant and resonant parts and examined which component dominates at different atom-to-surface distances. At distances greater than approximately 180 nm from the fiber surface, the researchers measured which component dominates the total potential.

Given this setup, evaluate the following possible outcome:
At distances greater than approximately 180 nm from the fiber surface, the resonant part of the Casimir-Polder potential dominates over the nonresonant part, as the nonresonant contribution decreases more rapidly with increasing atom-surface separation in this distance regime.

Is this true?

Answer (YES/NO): YES